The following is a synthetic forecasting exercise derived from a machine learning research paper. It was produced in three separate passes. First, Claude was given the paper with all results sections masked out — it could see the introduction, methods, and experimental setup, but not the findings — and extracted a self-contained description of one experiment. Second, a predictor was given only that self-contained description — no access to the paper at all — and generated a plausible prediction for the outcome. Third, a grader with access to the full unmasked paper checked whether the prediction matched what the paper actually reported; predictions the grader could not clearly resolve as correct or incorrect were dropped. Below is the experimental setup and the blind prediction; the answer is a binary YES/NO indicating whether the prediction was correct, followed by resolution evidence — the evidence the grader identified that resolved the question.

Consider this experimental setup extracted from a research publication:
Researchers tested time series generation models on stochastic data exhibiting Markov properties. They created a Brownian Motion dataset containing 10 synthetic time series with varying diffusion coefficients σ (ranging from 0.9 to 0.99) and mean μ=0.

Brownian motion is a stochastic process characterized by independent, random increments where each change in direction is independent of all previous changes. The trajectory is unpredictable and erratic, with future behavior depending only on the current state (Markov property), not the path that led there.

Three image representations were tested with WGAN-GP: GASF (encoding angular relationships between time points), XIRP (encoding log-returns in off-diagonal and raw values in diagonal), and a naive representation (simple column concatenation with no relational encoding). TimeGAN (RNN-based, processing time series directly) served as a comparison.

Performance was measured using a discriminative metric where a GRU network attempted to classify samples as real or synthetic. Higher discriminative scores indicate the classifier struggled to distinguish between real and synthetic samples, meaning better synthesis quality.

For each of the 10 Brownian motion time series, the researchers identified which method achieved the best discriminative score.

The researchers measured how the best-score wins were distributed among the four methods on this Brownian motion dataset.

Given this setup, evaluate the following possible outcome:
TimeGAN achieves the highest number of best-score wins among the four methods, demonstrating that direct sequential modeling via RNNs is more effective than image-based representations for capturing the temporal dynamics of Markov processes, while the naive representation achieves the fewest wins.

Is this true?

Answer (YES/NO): NO